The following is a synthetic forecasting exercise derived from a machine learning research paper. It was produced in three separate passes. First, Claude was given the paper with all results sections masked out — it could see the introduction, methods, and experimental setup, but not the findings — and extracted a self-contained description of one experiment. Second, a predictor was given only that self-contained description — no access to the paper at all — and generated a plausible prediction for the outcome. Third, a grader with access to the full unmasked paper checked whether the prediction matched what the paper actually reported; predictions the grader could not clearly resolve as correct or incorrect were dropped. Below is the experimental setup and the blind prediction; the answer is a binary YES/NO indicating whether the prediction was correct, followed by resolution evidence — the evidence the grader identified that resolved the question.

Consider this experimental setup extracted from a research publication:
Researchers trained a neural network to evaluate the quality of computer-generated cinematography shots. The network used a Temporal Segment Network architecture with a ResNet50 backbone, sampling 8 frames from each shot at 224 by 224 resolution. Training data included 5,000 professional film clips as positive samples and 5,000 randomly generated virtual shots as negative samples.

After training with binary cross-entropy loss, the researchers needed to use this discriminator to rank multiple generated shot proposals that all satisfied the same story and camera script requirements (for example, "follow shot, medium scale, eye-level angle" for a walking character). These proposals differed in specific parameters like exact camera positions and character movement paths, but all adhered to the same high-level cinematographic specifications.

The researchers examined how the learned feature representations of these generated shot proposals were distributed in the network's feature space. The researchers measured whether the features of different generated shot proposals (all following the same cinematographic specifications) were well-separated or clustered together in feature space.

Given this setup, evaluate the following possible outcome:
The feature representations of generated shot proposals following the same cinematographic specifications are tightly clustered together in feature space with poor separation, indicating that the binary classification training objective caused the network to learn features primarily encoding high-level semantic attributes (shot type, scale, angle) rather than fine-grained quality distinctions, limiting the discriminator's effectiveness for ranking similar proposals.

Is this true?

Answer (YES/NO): NO